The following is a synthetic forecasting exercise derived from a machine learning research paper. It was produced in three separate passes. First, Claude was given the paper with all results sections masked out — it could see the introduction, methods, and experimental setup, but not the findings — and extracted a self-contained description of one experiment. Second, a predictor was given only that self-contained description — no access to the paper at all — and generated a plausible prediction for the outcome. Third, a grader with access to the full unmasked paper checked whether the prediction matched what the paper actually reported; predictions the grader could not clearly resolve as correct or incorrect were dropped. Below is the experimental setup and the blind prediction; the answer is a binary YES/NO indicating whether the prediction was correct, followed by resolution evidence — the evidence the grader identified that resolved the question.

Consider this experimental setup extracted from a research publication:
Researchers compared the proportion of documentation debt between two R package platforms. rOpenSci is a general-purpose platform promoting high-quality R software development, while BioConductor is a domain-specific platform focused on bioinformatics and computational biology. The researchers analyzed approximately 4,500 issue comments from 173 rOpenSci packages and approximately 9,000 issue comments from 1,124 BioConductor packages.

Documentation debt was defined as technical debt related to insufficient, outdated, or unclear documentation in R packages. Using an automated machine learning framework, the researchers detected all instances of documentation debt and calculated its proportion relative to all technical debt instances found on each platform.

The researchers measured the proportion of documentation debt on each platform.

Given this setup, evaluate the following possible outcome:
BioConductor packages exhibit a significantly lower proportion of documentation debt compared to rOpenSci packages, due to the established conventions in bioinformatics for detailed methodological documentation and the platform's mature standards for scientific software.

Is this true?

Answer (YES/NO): NO